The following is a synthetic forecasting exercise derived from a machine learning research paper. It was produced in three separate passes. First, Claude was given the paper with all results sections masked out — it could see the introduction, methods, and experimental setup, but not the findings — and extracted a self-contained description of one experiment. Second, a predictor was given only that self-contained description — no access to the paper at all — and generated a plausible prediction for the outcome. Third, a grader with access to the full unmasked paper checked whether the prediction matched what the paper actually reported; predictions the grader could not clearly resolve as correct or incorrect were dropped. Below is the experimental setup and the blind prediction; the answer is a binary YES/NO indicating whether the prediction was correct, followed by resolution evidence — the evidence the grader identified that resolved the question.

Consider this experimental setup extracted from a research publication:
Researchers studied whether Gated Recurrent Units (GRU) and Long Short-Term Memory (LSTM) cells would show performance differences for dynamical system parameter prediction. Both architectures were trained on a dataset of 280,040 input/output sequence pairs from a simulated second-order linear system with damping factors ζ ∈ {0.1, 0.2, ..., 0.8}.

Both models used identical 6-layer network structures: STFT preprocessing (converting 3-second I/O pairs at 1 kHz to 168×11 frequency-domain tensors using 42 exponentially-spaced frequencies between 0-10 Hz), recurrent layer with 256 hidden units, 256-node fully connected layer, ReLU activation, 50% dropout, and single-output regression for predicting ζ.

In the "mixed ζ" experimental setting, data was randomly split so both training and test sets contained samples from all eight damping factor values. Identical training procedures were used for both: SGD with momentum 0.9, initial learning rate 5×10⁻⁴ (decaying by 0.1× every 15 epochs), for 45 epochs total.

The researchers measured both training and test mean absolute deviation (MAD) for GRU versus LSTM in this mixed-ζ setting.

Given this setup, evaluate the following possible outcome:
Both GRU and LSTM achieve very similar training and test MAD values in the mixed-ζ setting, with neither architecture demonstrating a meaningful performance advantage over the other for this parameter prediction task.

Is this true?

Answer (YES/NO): YES